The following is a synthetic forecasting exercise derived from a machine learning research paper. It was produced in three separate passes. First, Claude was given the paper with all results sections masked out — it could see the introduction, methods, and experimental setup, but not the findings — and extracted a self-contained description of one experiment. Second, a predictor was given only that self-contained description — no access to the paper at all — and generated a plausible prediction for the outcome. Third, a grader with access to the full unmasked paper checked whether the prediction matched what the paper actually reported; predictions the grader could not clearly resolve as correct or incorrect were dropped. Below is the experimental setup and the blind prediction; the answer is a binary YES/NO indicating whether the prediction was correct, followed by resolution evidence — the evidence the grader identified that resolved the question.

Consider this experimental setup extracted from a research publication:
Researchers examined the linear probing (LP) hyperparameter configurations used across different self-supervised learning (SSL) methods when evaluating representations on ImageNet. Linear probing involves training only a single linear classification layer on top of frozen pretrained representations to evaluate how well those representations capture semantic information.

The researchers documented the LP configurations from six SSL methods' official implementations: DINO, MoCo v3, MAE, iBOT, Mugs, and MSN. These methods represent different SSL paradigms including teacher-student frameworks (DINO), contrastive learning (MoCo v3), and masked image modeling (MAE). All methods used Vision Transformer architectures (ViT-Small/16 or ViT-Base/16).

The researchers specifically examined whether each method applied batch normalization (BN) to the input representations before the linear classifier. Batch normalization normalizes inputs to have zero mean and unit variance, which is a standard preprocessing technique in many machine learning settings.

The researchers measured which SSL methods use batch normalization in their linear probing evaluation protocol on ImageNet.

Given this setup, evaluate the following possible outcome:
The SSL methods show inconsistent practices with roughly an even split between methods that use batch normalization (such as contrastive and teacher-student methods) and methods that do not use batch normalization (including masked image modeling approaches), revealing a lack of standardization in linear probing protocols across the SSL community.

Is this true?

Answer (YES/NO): NO